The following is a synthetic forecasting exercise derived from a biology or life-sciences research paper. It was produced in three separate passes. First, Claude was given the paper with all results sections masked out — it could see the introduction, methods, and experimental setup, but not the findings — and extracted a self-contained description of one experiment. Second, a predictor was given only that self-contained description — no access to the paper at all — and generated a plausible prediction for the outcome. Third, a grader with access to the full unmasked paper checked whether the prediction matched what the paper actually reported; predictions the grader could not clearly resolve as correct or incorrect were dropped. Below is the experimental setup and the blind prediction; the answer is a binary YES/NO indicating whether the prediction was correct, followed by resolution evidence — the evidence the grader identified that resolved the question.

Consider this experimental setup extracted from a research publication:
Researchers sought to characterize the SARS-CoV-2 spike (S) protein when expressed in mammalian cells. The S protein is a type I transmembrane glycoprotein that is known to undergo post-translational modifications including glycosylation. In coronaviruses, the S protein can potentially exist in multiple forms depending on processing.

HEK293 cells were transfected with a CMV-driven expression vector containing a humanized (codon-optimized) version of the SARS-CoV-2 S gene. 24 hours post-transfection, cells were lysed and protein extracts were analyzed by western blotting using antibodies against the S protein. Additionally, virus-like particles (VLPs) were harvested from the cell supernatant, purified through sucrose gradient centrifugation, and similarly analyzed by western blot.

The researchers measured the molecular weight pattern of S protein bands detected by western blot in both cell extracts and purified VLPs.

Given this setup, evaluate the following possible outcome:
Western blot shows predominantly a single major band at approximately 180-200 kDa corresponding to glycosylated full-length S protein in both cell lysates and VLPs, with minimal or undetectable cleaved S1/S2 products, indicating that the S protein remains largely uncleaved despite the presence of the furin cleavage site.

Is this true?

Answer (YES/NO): NO